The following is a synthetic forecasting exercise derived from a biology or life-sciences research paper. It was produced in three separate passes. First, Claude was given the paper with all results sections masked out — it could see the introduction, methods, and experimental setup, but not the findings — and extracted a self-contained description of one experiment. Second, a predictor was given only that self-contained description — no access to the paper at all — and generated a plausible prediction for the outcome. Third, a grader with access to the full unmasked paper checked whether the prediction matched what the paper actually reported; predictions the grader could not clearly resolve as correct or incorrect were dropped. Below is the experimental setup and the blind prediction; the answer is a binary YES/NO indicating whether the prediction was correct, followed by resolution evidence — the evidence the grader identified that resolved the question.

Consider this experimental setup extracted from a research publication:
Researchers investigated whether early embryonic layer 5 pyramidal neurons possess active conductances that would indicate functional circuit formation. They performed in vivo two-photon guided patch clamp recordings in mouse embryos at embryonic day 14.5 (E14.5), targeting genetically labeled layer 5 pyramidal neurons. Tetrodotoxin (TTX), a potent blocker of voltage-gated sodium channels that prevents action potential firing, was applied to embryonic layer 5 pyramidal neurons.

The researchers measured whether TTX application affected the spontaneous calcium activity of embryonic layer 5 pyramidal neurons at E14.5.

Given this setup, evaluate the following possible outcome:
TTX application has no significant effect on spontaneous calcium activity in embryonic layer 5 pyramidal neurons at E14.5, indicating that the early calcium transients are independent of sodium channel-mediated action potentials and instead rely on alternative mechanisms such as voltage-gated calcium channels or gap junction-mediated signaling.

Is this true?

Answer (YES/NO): NO